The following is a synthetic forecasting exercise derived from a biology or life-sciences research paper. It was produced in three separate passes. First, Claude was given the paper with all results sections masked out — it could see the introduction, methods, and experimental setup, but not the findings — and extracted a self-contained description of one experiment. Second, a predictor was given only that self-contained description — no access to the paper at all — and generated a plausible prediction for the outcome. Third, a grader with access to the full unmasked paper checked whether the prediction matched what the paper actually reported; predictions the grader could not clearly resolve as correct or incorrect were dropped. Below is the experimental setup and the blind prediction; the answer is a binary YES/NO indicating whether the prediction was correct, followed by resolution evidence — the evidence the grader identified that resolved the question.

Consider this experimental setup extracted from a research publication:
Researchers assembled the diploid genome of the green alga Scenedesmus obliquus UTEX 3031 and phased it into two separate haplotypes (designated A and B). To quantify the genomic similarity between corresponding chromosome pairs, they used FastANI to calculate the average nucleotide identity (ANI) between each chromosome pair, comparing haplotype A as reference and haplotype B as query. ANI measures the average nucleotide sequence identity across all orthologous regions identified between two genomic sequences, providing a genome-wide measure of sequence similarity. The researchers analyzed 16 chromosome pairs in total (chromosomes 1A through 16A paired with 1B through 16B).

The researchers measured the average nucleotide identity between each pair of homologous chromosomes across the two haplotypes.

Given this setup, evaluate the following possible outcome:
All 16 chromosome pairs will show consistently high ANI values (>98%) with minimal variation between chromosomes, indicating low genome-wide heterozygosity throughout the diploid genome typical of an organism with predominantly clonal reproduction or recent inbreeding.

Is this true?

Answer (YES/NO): NO